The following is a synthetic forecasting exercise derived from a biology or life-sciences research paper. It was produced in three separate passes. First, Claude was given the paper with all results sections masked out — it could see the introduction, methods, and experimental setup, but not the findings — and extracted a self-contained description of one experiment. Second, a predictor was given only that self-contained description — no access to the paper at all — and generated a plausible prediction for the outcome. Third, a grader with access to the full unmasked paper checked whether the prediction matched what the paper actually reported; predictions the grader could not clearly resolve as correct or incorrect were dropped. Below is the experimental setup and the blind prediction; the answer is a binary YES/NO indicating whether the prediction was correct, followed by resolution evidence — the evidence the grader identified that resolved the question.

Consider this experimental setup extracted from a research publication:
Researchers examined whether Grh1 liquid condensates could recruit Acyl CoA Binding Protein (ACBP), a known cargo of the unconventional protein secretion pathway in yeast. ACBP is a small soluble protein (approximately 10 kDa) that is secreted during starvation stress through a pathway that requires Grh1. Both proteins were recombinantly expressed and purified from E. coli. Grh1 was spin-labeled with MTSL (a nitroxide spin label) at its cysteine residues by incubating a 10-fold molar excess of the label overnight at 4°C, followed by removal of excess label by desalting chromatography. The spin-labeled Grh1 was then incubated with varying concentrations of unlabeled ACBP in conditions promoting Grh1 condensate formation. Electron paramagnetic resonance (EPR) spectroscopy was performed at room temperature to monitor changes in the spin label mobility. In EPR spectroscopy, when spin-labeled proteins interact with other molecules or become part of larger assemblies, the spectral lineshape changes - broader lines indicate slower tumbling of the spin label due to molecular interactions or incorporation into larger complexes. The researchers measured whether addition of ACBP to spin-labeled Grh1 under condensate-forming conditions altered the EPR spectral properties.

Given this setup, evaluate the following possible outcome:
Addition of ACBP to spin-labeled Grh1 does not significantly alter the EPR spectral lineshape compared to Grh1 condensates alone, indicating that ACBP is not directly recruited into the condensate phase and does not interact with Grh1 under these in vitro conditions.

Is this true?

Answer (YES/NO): NO